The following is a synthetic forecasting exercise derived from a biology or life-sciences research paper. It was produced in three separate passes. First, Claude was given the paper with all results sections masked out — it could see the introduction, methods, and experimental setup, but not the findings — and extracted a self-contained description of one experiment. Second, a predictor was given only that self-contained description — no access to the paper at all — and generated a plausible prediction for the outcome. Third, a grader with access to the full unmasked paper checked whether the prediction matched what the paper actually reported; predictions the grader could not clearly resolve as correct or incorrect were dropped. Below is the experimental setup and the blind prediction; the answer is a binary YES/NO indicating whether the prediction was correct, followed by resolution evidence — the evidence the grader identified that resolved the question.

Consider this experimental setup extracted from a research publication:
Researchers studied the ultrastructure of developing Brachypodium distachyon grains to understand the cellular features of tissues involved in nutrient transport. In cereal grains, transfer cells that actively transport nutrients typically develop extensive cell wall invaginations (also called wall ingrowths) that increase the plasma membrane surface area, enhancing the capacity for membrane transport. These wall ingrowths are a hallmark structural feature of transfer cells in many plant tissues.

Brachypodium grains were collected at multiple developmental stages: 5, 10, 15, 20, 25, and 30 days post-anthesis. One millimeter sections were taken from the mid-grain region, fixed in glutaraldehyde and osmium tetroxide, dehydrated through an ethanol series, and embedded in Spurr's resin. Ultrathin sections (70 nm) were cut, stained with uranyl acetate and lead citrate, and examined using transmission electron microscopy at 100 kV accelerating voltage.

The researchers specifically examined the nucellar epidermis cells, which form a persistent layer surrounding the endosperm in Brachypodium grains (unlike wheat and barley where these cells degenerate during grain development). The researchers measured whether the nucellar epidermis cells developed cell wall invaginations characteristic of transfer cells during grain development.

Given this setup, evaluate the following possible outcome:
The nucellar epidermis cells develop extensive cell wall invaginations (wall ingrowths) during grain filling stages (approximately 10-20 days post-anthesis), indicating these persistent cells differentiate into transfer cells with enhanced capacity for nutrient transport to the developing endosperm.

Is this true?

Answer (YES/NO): NO